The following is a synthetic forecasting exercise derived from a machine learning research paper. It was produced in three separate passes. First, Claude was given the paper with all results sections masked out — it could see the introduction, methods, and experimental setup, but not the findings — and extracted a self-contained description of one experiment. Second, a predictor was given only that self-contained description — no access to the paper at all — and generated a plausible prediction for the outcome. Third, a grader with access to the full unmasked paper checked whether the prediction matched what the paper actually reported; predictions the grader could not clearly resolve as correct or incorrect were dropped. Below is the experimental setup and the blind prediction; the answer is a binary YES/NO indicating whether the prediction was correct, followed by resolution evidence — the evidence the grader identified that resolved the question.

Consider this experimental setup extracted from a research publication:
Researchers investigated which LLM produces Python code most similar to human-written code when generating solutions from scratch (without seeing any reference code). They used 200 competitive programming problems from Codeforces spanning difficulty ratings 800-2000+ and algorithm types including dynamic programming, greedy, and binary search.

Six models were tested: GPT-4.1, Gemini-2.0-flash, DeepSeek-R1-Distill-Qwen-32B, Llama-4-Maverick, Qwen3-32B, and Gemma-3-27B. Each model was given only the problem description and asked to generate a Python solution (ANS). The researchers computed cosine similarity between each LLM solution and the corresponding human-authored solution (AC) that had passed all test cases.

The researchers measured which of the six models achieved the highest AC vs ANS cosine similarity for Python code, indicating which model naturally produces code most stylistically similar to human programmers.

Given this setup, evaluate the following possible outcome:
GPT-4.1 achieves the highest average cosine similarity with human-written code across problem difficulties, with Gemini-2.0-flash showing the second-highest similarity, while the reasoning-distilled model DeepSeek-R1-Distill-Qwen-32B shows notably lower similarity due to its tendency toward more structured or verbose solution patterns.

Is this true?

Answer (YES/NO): NO